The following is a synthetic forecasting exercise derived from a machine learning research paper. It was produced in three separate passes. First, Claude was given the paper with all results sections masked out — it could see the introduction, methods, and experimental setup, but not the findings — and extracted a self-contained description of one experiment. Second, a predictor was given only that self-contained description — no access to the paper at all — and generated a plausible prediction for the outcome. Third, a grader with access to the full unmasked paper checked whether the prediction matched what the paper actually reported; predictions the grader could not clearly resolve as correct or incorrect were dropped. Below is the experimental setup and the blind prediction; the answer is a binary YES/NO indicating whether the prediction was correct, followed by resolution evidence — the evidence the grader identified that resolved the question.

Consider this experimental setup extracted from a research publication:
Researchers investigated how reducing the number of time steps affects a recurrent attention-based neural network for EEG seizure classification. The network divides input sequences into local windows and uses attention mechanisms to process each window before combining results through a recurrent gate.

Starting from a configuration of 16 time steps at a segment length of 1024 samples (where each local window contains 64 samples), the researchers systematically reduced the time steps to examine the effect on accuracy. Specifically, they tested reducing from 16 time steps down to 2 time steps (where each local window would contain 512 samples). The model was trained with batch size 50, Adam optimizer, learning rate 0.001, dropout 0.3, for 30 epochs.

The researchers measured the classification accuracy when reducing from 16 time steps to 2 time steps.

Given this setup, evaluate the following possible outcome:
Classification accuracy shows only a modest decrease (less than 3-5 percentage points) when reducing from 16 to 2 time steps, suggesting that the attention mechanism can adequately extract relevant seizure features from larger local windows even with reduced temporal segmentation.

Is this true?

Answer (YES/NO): NO